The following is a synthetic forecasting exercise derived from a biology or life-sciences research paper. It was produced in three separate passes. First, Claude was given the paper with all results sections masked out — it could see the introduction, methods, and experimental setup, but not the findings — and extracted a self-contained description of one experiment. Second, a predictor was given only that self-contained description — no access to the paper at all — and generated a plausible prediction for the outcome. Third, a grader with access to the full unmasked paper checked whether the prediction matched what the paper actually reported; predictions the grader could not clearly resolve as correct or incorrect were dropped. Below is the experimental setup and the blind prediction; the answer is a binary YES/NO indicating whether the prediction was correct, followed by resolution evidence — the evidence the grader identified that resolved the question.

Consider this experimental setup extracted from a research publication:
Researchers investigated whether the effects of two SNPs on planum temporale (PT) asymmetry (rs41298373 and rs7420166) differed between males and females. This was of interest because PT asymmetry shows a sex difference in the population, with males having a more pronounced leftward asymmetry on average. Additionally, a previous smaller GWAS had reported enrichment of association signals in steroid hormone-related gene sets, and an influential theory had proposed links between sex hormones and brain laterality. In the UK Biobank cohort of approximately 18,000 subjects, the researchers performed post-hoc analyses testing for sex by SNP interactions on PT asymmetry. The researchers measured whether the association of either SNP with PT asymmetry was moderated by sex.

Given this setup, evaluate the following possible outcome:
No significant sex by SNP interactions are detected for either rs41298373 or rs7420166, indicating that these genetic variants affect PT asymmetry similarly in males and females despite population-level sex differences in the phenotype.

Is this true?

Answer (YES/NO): YES